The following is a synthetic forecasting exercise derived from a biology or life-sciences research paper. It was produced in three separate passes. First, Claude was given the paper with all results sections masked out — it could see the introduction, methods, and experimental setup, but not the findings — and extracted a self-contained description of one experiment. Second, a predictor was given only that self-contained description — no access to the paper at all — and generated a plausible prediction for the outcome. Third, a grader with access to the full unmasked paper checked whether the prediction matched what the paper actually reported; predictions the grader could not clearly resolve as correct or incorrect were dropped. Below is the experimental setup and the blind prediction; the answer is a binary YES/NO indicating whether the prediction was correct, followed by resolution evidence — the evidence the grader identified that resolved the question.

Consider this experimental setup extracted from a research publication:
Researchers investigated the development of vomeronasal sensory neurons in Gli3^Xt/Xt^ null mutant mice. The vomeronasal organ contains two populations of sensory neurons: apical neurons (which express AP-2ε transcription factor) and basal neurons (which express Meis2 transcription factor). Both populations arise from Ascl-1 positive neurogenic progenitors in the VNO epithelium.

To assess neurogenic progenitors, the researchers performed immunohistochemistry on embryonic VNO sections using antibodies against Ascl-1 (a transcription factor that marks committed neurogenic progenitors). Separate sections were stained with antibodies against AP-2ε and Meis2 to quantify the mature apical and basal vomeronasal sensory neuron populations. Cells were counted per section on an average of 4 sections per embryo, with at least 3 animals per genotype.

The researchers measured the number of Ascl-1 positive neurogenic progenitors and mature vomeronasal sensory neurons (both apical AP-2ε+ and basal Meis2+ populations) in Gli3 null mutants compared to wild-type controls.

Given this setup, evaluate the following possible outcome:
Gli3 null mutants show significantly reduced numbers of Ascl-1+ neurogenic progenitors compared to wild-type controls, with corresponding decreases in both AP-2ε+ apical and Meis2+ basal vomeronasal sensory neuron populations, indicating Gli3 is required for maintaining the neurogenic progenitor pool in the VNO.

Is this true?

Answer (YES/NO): YES